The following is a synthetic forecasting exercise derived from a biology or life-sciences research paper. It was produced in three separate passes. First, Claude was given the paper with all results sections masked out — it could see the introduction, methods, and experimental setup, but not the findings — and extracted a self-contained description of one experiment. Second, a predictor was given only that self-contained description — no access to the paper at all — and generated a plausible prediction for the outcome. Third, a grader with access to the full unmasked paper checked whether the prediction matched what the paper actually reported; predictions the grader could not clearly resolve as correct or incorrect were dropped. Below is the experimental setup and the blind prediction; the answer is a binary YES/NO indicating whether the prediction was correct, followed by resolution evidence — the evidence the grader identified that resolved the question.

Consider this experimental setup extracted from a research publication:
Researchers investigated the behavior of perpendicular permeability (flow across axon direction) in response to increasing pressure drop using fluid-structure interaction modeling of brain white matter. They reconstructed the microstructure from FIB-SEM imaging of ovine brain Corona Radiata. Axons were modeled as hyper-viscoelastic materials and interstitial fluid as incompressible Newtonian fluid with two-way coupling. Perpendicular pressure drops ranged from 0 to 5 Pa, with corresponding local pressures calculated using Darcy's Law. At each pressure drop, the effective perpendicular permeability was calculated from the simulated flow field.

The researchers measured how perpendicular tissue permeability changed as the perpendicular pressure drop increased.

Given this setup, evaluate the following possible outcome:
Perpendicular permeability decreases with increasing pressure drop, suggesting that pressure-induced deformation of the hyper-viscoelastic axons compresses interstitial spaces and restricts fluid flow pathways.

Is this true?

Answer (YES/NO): YES